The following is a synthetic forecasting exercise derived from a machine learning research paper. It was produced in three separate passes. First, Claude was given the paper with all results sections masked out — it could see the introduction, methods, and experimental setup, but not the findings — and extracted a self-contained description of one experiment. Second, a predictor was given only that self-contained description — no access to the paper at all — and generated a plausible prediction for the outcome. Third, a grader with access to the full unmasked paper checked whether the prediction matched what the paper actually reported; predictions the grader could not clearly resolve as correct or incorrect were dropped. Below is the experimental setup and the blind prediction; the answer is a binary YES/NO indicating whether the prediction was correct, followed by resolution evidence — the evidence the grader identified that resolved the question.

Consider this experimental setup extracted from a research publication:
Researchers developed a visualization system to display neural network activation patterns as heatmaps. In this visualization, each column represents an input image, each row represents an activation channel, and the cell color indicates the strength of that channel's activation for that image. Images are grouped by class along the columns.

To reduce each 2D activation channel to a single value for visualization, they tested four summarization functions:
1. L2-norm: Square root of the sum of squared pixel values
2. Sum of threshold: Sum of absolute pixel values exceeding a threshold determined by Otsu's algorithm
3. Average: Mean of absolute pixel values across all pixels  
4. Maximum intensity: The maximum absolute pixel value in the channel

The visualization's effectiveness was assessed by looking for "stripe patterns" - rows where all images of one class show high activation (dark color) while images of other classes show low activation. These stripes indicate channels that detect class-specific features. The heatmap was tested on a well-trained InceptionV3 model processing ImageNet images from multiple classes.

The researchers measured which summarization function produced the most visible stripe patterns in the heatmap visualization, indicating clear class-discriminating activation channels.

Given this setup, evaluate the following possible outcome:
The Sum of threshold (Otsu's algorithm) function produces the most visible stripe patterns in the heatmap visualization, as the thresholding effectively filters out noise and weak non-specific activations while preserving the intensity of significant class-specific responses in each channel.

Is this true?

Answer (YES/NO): YES